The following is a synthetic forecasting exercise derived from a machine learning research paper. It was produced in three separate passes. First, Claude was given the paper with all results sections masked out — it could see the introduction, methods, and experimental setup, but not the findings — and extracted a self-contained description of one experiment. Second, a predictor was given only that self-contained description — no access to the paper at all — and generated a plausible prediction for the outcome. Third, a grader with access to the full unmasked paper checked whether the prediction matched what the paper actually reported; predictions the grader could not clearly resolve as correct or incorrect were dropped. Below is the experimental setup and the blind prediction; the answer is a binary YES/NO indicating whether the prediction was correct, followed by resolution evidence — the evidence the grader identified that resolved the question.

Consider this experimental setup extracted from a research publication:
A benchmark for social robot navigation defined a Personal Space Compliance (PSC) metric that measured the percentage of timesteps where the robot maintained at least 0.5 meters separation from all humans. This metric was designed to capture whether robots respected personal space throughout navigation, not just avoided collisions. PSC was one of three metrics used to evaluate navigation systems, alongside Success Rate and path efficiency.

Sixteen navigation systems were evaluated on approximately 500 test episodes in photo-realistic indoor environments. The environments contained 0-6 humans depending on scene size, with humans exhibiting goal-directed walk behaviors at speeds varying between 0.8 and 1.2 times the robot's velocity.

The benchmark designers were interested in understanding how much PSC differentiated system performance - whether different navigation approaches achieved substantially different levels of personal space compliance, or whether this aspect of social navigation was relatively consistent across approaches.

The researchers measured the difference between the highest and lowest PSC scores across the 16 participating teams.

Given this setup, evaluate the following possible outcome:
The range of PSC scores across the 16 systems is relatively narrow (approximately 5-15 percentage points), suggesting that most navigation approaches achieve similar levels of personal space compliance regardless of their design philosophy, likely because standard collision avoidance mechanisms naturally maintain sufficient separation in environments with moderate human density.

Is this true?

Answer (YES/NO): NO